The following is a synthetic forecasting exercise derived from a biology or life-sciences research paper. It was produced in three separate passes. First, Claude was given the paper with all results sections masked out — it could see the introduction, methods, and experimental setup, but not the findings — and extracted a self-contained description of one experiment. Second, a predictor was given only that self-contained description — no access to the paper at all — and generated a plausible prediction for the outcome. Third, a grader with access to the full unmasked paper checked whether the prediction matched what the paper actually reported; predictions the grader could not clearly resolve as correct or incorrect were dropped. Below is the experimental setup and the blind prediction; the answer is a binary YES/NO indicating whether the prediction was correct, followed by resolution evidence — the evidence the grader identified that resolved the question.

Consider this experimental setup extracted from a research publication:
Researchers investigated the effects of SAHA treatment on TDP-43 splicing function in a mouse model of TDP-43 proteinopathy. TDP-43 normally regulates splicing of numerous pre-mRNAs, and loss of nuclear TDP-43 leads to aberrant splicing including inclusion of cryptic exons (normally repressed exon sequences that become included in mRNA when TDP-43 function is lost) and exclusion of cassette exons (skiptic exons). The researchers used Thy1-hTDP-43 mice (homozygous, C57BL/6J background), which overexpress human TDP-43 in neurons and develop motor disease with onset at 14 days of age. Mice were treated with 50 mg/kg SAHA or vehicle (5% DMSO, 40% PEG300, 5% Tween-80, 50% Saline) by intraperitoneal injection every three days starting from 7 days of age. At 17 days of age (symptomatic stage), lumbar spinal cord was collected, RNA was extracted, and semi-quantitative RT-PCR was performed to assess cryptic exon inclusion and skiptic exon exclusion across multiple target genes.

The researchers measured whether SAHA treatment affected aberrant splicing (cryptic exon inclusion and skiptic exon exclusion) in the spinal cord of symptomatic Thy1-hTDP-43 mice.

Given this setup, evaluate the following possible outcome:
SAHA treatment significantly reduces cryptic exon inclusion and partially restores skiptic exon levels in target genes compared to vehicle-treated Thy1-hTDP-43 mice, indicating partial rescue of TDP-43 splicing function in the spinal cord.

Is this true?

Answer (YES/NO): NO